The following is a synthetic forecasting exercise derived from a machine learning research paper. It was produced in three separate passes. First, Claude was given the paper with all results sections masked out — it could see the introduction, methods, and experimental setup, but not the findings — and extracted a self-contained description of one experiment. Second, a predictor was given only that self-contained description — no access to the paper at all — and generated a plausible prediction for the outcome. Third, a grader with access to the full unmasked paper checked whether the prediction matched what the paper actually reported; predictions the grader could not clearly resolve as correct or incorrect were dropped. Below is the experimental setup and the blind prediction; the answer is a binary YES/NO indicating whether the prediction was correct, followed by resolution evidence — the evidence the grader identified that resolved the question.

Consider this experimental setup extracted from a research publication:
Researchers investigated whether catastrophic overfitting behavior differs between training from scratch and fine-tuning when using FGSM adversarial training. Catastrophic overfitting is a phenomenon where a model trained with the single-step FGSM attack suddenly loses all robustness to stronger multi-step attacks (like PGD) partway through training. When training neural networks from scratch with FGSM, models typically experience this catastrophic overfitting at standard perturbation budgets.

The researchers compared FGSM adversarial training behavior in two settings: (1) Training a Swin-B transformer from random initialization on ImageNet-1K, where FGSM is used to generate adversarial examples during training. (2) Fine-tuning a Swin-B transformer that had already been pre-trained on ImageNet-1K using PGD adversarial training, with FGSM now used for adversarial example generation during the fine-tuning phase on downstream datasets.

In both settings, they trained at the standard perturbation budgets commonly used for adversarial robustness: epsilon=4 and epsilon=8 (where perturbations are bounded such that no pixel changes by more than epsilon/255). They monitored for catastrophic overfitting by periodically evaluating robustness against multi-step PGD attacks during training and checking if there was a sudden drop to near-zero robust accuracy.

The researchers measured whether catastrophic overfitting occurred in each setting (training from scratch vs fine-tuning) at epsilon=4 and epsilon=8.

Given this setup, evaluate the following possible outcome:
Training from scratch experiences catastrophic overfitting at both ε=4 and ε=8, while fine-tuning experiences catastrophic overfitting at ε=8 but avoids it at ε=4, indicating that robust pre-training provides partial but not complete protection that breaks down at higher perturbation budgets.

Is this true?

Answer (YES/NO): NO